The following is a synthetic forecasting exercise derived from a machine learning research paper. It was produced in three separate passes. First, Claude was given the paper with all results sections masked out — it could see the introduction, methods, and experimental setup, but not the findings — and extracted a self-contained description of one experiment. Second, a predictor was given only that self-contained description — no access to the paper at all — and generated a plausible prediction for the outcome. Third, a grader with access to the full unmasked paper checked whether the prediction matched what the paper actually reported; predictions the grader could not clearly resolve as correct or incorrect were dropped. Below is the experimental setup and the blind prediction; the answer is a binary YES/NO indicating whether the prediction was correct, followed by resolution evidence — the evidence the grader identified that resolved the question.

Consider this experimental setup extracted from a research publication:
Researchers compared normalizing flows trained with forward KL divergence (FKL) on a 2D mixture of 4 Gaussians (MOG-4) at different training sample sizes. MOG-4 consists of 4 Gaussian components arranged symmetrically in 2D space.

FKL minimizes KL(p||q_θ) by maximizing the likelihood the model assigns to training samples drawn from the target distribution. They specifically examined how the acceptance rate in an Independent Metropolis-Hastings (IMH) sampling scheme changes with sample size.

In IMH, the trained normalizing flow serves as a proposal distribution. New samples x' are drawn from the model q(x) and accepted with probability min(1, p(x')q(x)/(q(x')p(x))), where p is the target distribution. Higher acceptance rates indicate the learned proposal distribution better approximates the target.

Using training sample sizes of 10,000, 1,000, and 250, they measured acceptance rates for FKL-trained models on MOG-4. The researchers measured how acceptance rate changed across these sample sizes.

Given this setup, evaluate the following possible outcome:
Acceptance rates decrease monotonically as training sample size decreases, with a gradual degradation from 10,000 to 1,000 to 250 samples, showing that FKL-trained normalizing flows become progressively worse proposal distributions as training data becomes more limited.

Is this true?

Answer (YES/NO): NO